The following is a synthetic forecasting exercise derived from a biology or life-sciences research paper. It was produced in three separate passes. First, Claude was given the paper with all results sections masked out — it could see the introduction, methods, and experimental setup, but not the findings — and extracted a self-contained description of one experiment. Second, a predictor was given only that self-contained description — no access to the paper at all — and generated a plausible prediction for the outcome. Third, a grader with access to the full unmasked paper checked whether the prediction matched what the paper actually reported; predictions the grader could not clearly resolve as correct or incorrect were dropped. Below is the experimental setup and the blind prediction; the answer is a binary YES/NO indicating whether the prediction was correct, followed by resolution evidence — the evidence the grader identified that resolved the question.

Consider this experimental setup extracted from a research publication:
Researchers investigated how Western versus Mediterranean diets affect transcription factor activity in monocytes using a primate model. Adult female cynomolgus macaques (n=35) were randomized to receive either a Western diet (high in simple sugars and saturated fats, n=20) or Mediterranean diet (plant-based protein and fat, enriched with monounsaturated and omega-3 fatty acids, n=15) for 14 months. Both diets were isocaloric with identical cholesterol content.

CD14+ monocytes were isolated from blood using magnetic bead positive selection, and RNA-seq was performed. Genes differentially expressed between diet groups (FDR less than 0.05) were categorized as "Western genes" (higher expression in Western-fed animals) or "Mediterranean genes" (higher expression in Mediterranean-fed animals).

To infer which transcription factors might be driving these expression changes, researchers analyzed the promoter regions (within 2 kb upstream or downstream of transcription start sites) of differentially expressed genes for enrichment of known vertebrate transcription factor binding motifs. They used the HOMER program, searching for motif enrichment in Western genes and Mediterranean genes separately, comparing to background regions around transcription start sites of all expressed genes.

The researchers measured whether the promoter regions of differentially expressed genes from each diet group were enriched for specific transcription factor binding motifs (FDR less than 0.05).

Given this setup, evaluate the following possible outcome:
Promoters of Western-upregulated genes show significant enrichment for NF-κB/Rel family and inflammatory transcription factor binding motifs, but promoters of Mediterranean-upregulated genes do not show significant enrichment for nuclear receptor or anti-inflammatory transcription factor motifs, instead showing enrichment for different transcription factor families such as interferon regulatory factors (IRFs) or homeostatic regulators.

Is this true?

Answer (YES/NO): NO